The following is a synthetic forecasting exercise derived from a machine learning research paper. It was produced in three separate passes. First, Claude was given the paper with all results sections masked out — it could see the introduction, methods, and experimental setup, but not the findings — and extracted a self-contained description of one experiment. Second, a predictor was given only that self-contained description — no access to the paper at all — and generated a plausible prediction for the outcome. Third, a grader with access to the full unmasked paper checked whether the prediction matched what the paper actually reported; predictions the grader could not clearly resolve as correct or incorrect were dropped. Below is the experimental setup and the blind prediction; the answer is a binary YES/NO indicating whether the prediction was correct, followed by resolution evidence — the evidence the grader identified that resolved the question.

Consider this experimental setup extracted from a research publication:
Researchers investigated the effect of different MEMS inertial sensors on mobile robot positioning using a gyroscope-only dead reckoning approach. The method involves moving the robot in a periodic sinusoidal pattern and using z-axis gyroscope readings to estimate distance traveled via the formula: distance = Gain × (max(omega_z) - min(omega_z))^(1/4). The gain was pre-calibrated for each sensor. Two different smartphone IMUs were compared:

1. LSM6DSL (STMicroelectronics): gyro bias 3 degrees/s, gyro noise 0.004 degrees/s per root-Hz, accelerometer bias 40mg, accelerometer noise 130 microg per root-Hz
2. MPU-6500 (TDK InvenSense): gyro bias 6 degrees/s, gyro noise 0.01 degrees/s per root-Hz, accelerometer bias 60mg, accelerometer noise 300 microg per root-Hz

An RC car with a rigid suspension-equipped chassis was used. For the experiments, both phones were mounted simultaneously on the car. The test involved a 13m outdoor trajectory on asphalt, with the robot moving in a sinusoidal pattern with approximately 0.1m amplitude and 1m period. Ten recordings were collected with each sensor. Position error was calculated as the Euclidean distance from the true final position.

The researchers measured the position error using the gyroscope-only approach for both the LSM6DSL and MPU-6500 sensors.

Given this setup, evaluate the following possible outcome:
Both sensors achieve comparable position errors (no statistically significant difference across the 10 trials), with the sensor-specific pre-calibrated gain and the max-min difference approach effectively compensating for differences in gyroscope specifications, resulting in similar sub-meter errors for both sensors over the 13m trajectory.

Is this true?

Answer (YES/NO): YES